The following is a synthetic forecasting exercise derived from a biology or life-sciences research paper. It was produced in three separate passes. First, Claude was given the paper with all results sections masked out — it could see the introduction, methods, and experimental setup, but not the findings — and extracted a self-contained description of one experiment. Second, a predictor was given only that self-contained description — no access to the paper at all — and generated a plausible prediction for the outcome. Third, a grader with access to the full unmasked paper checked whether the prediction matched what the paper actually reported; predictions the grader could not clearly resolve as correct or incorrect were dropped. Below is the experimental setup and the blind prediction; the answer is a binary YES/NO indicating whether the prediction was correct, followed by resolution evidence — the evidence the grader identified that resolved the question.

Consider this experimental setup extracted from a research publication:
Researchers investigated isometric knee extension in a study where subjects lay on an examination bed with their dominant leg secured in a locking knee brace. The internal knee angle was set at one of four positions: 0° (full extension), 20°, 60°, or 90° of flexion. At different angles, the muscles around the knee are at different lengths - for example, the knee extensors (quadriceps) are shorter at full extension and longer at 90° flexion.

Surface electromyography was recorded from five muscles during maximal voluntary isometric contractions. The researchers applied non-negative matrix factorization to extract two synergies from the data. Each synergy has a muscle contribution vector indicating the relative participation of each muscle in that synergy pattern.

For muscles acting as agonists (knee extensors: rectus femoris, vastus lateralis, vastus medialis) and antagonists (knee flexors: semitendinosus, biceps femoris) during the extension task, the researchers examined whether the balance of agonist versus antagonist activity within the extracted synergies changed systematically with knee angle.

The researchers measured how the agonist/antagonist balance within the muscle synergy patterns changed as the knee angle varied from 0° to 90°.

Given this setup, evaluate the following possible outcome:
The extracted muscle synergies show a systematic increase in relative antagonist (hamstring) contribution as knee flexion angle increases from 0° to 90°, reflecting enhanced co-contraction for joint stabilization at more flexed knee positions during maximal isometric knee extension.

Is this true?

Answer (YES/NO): NO